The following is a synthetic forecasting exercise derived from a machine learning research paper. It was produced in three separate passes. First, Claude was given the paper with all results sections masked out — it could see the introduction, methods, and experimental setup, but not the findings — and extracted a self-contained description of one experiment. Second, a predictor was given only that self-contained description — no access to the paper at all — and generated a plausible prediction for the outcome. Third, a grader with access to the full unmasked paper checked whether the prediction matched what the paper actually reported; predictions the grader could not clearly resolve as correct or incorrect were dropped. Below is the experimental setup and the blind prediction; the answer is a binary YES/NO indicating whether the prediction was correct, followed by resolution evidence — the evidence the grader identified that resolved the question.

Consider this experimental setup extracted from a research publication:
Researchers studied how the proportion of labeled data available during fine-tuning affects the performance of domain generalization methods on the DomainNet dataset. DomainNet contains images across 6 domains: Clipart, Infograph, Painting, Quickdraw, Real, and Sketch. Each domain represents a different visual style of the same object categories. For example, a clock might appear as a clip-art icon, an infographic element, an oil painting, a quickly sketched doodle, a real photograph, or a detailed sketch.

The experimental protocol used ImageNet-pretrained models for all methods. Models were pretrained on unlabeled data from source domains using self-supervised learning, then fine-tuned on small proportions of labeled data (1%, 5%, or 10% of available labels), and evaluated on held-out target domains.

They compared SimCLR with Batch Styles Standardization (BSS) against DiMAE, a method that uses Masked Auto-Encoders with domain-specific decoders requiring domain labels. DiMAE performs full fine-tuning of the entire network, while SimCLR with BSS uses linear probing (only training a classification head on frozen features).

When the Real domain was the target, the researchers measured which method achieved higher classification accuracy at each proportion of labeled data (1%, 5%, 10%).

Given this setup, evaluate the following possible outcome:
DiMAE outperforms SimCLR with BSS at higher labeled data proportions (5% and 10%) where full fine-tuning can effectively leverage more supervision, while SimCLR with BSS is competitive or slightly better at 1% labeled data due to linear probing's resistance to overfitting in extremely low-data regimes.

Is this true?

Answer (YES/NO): NO